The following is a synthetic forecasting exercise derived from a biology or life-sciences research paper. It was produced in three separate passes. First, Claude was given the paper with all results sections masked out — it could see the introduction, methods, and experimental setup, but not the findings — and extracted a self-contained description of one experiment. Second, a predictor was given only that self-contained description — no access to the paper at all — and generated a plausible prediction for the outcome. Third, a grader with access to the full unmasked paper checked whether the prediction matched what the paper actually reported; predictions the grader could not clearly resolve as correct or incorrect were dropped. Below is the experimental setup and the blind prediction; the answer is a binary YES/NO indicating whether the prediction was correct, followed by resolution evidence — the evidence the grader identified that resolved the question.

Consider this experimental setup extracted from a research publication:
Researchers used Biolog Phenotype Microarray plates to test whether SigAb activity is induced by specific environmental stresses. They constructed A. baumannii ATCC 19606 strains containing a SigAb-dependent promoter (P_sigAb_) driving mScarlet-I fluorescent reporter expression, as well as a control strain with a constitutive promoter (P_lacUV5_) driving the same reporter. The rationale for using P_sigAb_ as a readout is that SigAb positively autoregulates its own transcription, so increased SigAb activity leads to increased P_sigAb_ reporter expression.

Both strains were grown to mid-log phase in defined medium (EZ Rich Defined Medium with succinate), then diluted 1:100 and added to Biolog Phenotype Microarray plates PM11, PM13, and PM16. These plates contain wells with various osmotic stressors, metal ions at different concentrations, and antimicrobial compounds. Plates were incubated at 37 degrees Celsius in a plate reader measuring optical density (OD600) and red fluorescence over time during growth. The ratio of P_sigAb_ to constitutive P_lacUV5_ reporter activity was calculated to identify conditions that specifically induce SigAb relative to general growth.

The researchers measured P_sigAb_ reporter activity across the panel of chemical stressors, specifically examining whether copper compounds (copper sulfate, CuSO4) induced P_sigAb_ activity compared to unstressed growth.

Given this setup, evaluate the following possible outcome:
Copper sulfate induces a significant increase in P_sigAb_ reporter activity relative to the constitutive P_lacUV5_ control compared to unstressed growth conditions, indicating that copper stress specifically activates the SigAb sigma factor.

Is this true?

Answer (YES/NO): YES